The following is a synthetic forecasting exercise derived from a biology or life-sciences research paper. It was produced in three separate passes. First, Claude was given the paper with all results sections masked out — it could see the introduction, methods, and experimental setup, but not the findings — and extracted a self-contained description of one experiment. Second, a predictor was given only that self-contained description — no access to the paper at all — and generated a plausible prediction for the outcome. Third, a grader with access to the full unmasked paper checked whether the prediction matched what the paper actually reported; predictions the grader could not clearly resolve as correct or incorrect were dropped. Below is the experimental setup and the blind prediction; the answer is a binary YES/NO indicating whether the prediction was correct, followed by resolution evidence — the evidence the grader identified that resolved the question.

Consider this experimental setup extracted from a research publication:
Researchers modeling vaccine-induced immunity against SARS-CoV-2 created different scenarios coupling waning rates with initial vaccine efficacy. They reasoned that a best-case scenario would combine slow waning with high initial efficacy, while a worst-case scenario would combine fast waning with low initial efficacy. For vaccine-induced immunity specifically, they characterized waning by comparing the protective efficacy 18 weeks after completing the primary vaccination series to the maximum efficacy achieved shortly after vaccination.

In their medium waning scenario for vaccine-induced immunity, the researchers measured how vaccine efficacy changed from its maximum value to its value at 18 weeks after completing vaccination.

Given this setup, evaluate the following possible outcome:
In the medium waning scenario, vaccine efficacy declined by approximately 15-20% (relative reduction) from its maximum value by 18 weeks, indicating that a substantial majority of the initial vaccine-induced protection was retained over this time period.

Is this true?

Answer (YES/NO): NO